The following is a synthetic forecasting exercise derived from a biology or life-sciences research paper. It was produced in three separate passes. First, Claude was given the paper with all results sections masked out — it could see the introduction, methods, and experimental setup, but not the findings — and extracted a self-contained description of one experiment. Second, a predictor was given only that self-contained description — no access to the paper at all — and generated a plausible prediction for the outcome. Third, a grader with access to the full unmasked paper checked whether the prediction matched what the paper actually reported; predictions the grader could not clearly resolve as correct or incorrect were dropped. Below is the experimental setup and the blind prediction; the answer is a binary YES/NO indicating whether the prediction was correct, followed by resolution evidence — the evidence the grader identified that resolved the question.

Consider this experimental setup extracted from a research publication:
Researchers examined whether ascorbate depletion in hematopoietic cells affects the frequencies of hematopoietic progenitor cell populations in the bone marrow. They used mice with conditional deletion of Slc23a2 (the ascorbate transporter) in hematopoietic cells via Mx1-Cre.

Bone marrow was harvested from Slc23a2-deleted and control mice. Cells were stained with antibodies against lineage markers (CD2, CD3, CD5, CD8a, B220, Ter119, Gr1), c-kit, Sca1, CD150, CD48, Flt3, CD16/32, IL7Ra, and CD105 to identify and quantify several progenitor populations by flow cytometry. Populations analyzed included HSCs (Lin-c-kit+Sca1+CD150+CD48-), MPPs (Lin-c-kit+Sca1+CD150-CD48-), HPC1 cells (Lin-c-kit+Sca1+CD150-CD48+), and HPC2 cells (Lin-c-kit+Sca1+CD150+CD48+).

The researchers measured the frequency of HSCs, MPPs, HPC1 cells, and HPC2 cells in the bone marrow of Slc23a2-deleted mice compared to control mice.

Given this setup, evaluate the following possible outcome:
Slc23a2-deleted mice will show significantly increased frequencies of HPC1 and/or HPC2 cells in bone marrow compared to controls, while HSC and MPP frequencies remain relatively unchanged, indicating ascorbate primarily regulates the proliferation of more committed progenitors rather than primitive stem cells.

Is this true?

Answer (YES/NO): NO